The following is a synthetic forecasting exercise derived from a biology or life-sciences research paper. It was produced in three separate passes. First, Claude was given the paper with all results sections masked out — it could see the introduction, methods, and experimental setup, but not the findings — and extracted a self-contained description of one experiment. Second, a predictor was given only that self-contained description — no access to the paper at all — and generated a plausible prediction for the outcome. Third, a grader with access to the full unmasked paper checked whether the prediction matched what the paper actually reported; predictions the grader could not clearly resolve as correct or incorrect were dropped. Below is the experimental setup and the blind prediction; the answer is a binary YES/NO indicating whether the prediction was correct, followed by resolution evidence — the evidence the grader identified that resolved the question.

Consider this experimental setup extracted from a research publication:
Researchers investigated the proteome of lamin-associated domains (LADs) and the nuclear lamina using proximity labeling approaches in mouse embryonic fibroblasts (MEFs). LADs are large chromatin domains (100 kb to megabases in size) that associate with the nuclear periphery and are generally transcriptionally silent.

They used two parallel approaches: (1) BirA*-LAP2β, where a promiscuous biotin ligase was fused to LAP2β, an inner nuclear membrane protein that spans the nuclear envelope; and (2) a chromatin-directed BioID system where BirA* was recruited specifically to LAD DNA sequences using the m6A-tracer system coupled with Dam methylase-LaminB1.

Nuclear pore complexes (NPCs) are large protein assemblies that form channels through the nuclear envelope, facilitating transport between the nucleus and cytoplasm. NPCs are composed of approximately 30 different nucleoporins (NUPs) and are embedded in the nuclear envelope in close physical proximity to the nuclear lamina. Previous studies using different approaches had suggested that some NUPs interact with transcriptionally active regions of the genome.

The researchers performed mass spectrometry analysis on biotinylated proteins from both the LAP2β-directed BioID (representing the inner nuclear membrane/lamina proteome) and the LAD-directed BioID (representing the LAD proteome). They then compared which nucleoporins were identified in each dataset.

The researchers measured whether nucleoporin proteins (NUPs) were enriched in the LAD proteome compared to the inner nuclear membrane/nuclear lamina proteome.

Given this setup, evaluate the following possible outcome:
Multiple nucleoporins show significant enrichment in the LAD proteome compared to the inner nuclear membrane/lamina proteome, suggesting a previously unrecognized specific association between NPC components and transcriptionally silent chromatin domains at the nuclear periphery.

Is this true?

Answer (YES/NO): NO